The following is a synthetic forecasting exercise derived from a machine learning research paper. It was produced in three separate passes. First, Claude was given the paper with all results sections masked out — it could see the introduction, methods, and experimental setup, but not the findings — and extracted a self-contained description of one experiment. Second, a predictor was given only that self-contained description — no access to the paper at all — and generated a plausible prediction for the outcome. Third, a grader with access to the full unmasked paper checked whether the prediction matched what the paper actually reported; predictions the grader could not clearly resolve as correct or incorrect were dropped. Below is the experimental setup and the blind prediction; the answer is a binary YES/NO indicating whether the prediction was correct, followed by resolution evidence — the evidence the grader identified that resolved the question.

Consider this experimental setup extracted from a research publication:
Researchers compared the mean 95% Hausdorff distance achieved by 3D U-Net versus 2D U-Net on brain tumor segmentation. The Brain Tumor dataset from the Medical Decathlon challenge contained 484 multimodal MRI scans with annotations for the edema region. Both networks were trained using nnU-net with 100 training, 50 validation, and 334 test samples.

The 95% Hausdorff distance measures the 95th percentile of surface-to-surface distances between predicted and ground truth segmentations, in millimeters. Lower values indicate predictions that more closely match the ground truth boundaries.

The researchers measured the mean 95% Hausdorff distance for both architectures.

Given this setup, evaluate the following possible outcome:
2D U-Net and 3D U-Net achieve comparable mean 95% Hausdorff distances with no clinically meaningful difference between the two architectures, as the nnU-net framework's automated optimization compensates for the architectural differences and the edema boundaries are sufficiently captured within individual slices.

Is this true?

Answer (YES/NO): NO